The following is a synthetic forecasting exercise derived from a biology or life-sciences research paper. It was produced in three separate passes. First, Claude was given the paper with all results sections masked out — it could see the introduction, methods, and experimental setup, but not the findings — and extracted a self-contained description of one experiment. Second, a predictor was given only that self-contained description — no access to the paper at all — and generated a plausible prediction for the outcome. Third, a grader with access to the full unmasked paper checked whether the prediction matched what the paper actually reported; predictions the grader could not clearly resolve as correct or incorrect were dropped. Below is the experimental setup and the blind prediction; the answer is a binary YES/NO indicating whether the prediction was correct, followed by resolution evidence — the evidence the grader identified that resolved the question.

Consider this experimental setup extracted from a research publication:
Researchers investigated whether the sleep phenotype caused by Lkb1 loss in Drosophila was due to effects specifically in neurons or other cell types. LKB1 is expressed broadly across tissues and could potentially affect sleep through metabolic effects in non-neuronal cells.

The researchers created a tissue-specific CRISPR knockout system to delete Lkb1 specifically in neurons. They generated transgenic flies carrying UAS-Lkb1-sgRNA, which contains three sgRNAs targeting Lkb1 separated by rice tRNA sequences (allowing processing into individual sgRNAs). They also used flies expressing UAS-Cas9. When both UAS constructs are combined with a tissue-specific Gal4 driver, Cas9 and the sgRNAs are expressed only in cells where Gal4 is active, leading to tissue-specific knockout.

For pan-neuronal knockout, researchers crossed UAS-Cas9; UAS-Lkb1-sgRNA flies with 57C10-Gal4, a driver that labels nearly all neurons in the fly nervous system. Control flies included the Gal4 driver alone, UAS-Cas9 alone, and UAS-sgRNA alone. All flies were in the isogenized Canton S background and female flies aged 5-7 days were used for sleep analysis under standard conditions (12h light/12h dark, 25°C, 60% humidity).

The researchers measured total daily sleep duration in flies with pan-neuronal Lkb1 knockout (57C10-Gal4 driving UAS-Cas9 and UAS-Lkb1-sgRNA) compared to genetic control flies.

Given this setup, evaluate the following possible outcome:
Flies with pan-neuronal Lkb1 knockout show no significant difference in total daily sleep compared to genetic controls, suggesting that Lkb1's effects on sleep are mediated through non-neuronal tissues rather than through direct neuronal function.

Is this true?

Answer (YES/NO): NO